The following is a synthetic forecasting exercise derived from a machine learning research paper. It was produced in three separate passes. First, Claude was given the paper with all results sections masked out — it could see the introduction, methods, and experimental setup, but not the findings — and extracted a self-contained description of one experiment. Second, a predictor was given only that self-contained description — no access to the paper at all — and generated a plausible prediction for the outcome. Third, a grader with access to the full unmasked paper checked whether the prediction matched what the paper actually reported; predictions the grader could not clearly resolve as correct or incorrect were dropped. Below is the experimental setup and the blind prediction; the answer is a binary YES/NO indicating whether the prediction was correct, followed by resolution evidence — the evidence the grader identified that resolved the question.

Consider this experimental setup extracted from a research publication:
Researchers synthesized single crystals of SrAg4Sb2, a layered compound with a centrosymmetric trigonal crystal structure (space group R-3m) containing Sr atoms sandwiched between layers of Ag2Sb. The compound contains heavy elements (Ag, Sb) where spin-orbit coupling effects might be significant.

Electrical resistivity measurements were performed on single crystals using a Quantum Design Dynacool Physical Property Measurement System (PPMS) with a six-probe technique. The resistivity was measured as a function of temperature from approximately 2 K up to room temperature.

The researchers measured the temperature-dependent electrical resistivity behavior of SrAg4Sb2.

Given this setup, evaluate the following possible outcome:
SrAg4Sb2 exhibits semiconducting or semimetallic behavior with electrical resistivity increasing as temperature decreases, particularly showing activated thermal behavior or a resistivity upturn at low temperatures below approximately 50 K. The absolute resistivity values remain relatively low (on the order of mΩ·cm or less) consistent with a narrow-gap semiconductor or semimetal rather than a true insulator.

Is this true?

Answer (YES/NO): NO